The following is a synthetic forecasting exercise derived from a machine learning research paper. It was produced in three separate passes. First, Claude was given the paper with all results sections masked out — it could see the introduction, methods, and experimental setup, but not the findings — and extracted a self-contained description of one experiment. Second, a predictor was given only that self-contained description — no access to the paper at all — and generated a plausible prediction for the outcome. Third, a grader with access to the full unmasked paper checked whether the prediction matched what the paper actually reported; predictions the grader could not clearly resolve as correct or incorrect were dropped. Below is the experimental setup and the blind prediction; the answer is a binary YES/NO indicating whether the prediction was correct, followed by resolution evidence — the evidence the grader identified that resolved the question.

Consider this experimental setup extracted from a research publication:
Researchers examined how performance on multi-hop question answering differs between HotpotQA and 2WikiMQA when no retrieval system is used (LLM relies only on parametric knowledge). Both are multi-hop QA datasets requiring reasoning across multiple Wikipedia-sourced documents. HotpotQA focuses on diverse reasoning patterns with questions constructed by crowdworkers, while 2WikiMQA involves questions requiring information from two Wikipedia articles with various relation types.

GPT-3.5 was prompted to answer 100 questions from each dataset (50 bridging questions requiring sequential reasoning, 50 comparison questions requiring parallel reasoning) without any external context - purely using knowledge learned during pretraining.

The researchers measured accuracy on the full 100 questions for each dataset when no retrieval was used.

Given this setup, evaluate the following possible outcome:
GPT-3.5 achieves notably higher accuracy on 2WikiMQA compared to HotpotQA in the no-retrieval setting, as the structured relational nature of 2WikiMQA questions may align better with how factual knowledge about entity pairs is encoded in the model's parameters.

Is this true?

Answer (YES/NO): NO